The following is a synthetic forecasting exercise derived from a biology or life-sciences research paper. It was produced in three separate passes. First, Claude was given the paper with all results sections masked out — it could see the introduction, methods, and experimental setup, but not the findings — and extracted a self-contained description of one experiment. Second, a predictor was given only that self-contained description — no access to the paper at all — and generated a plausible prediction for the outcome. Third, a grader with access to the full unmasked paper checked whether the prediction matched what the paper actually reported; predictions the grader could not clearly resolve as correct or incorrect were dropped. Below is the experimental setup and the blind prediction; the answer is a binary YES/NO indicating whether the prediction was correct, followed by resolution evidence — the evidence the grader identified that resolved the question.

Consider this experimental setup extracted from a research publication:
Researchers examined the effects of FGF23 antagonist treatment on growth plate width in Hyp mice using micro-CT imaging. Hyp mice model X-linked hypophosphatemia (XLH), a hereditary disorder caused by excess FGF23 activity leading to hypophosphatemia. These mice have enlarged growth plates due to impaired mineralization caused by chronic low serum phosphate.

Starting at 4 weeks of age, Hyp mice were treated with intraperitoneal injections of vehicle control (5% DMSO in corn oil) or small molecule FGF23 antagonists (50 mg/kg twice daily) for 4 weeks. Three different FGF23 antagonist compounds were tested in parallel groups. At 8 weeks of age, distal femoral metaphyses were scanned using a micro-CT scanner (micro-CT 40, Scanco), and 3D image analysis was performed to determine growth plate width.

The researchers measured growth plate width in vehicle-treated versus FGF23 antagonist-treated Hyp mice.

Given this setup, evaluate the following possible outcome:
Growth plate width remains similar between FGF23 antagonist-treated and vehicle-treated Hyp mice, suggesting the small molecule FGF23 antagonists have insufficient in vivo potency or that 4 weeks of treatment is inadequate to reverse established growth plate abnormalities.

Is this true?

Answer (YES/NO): NO